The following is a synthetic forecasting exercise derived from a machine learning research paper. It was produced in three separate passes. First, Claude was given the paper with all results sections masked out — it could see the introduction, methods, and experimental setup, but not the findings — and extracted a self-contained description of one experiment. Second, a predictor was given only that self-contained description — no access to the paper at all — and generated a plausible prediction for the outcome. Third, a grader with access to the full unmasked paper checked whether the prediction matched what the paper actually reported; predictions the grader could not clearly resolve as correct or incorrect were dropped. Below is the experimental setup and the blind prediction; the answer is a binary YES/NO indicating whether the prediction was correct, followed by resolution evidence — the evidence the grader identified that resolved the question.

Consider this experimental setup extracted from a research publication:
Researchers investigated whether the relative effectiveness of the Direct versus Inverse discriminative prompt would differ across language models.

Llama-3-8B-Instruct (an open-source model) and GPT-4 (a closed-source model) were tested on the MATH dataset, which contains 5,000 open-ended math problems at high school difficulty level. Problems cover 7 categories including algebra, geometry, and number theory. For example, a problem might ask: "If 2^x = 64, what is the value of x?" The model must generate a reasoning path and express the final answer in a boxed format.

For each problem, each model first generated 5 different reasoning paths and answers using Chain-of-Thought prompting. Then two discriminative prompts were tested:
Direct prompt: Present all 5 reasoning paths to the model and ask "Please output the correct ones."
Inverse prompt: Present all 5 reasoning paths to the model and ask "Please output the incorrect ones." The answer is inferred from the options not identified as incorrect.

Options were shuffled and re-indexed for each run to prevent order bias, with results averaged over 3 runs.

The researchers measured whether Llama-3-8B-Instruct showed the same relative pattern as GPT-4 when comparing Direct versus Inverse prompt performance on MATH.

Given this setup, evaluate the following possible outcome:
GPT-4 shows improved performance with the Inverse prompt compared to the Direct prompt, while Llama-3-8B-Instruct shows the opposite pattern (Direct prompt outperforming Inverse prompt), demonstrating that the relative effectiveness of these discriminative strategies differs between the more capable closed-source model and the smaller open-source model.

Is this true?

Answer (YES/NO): YES